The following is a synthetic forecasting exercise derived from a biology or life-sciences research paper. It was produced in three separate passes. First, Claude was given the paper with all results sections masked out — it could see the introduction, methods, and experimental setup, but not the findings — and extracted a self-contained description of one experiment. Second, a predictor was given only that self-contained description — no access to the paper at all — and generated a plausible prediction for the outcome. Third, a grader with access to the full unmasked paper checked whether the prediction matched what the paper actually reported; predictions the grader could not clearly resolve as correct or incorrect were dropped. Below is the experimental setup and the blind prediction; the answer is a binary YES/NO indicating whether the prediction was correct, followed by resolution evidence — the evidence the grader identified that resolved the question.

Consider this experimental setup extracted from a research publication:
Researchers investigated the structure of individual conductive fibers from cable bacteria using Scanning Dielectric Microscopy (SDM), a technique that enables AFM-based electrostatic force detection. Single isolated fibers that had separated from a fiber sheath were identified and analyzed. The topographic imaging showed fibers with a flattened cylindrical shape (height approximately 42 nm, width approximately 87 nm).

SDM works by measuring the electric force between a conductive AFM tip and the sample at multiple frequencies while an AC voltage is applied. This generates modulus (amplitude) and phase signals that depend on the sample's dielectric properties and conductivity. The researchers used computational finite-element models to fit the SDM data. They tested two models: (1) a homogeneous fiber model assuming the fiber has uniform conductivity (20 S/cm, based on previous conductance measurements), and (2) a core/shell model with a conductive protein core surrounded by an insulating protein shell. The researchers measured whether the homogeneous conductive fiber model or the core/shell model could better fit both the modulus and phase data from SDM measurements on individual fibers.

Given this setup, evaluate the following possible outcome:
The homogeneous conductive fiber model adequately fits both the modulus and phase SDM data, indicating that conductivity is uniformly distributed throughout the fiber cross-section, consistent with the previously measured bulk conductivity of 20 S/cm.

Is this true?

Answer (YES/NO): NO